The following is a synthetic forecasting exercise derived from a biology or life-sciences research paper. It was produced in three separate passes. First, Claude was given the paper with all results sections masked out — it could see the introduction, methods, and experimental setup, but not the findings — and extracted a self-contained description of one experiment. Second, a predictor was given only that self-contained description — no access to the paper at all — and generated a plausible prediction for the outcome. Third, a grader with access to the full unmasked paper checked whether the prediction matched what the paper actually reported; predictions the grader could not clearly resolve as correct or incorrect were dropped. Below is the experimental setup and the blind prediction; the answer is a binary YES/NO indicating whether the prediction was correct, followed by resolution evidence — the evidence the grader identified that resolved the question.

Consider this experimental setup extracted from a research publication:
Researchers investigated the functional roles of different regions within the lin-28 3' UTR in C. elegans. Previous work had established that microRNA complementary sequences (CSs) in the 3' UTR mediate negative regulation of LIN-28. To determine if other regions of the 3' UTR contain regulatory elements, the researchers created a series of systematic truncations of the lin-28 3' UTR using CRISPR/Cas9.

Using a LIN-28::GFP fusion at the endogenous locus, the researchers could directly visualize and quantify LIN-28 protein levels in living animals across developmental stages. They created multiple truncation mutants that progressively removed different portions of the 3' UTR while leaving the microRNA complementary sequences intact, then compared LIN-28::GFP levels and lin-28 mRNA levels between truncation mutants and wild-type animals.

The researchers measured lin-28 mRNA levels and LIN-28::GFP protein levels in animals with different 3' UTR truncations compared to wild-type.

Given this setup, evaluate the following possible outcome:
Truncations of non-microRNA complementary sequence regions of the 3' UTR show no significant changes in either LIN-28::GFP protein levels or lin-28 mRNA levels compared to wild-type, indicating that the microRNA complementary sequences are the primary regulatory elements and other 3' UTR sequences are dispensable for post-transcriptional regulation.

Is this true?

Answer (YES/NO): NO